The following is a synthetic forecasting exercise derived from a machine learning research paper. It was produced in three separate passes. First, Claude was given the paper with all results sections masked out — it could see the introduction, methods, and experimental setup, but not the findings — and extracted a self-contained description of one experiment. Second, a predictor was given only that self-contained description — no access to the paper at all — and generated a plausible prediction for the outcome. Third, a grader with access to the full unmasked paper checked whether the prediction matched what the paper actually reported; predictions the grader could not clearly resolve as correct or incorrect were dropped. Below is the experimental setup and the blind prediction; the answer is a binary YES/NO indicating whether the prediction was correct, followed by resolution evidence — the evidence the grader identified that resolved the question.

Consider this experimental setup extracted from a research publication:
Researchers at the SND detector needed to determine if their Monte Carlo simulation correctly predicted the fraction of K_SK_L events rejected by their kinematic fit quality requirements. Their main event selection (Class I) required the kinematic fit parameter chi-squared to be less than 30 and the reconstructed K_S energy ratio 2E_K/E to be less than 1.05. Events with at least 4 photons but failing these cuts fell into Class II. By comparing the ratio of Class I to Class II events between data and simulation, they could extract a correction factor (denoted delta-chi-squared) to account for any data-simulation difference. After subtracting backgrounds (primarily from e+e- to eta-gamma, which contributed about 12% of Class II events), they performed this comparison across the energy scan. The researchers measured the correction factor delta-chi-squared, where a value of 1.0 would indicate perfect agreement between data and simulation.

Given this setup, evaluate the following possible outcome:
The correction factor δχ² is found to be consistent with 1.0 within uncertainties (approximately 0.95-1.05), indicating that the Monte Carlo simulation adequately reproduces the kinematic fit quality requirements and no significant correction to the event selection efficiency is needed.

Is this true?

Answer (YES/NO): YES